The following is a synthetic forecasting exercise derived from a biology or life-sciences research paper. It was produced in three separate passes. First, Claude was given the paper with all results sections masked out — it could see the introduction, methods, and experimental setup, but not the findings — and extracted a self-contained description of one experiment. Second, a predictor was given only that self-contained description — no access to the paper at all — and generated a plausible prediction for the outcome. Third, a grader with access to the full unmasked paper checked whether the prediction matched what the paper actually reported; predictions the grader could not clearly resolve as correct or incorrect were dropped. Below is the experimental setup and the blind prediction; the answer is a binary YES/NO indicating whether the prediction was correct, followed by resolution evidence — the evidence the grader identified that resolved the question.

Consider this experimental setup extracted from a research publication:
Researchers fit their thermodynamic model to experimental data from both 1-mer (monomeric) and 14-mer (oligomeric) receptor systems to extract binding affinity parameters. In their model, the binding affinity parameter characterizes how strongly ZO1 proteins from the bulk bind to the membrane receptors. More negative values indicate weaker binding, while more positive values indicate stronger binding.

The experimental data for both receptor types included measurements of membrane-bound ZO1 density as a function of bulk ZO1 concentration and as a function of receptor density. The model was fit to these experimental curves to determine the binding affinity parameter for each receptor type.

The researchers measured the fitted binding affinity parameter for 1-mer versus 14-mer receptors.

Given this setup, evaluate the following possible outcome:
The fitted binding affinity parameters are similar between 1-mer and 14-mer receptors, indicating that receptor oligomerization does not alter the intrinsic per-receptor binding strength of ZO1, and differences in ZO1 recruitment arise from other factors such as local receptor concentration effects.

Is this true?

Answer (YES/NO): NO